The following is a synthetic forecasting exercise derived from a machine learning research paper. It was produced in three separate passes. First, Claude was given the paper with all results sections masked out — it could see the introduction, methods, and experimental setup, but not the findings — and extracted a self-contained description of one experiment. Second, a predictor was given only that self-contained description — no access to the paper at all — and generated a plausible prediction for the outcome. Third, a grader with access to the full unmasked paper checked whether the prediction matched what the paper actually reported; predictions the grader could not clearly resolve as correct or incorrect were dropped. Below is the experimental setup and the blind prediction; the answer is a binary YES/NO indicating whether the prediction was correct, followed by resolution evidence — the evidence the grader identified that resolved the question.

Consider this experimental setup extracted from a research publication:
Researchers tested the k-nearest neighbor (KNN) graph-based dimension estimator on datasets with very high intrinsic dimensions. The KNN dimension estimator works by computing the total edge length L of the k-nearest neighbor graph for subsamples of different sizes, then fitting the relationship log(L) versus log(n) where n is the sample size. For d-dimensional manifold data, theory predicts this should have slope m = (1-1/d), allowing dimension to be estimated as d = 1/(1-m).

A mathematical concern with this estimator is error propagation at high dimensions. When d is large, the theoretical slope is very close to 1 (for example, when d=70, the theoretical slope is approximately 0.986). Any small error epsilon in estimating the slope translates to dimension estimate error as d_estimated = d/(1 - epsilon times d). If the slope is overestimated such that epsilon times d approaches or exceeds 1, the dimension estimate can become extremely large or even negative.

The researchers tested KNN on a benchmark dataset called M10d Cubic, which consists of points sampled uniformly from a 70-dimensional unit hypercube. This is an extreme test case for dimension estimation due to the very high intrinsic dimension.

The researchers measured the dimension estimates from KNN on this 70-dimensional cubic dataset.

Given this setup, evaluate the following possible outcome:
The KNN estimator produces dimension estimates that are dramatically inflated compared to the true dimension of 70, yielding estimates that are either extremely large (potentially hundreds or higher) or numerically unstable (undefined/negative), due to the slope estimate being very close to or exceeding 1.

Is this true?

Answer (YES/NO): YES